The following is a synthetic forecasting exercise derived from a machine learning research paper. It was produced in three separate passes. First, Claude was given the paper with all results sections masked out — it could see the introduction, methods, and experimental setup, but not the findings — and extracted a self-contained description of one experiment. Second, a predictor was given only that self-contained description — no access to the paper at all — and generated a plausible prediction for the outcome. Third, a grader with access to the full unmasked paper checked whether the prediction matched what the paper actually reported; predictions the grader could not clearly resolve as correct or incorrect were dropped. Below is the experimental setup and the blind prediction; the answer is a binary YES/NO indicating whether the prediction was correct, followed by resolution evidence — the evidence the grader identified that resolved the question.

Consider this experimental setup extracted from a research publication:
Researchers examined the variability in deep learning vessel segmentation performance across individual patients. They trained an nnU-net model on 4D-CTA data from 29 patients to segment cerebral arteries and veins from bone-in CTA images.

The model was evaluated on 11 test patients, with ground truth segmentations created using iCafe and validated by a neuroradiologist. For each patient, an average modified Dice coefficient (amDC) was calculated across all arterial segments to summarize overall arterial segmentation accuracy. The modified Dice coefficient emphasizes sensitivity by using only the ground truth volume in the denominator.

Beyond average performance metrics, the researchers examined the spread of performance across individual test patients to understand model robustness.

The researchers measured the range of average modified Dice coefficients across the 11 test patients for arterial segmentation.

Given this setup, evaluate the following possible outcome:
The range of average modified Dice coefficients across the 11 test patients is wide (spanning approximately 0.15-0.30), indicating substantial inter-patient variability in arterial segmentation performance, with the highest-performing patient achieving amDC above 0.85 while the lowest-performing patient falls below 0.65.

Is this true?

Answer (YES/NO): NO